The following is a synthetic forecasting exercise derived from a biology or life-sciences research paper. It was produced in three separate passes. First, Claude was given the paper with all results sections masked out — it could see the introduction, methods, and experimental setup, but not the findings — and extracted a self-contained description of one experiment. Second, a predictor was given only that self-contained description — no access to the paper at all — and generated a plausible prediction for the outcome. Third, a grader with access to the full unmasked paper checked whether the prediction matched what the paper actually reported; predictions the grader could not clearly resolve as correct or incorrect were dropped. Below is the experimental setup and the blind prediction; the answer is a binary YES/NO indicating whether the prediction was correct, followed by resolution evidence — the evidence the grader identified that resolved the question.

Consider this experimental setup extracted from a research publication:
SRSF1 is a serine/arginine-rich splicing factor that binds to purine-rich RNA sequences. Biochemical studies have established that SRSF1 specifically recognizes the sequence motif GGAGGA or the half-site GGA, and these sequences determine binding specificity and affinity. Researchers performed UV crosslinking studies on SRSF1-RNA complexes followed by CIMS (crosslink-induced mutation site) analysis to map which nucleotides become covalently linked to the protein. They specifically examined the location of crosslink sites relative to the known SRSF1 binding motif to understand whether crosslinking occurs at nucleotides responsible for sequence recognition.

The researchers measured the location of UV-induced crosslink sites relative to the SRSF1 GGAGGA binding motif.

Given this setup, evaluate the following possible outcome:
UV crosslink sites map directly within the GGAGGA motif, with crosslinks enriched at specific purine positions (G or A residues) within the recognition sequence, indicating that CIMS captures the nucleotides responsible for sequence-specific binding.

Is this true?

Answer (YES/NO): NO